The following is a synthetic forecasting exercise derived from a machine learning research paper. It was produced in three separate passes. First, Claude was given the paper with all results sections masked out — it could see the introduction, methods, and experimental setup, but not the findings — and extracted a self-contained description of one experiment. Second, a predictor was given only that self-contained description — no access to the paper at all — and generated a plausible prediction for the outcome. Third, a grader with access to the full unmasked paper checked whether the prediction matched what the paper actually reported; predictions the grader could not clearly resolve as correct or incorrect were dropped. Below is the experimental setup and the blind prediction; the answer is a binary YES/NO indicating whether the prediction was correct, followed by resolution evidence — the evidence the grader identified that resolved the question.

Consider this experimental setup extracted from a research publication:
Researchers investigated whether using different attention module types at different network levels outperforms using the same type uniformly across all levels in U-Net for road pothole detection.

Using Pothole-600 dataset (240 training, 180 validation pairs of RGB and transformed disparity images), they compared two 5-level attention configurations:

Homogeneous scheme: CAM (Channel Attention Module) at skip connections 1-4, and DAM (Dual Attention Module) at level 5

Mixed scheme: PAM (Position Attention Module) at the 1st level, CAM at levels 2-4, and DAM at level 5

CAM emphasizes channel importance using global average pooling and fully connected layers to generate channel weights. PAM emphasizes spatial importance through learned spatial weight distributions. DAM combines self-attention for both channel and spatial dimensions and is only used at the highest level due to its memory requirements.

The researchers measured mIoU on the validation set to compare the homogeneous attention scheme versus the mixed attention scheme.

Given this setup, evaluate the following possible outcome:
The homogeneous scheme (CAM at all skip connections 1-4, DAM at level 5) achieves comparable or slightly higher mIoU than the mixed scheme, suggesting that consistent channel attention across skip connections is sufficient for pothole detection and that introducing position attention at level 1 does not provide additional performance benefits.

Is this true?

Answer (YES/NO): NO